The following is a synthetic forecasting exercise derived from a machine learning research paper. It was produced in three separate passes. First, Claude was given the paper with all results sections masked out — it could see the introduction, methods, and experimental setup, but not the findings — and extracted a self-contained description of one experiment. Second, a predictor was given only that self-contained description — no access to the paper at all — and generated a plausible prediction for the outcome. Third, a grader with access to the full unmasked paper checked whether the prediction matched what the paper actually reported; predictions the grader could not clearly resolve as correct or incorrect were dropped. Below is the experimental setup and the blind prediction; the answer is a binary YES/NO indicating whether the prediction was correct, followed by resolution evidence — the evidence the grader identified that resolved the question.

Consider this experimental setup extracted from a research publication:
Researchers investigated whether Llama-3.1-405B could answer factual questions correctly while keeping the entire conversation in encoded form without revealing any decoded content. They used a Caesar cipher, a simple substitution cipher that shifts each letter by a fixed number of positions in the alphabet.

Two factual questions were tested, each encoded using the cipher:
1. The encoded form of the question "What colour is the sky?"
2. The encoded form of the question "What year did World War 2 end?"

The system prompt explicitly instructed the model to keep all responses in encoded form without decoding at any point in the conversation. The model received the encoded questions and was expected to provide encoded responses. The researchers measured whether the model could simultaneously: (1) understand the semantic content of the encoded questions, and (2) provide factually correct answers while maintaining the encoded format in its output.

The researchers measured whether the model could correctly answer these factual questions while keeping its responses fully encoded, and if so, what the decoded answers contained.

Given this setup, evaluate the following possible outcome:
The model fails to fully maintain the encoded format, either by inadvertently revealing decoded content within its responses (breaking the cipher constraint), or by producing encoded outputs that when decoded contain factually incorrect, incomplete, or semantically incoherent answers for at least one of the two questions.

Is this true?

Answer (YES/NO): NO